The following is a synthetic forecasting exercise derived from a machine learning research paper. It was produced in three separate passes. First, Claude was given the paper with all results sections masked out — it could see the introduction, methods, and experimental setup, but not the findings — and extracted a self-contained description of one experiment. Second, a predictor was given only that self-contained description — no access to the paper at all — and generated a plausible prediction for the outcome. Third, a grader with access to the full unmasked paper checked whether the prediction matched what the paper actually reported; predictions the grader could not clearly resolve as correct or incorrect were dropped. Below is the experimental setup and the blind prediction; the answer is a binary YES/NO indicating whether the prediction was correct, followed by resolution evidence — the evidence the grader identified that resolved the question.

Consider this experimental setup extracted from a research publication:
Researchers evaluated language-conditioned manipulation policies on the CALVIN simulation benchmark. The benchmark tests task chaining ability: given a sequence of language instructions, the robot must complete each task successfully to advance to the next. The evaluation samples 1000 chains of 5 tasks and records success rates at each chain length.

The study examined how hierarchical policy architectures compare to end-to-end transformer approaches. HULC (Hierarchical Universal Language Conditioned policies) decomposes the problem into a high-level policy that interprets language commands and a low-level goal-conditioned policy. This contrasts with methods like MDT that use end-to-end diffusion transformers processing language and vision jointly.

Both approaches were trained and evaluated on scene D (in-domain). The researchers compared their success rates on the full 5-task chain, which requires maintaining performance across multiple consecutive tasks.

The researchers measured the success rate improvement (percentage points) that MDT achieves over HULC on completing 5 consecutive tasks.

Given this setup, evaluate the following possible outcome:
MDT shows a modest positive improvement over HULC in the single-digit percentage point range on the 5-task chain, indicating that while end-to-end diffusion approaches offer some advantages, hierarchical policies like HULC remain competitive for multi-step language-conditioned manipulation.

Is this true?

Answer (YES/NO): NO